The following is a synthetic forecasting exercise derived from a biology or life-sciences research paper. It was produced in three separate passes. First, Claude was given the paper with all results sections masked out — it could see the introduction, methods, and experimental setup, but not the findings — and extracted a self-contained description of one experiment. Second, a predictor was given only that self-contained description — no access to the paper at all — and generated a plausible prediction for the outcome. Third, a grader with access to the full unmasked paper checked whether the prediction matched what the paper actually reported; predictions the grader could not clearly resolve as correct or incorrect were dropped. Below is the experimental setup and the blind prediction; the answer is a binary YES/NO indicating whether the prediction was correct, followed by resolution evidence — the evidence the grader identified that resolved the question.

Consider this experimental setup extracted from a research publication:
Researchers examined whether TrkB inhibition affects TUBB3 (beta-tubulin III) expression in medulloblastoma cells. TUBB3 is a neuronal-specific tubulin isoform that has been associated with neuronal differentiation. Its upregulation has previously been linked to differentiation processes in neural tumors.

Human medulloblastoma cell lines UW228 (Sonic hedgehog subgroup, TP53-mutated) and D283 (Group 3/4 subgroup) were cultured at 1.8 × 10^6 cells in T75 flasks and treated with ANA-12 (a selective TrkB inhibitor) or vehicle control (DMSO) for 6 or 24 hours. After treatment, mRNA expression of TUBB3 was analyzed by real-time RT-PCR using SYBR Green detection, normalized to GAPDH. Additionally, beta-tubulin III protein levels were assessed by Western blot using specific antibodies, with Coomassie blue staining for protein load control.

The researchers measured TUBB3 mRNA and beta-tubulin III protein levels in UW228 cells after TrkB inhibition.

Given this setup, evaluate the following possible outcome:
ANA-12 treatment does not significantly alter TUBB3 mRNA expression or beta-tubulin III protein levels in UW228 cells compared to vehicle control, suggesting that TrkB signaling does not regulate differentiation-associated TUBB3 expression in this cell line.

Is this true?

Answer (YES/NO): NO